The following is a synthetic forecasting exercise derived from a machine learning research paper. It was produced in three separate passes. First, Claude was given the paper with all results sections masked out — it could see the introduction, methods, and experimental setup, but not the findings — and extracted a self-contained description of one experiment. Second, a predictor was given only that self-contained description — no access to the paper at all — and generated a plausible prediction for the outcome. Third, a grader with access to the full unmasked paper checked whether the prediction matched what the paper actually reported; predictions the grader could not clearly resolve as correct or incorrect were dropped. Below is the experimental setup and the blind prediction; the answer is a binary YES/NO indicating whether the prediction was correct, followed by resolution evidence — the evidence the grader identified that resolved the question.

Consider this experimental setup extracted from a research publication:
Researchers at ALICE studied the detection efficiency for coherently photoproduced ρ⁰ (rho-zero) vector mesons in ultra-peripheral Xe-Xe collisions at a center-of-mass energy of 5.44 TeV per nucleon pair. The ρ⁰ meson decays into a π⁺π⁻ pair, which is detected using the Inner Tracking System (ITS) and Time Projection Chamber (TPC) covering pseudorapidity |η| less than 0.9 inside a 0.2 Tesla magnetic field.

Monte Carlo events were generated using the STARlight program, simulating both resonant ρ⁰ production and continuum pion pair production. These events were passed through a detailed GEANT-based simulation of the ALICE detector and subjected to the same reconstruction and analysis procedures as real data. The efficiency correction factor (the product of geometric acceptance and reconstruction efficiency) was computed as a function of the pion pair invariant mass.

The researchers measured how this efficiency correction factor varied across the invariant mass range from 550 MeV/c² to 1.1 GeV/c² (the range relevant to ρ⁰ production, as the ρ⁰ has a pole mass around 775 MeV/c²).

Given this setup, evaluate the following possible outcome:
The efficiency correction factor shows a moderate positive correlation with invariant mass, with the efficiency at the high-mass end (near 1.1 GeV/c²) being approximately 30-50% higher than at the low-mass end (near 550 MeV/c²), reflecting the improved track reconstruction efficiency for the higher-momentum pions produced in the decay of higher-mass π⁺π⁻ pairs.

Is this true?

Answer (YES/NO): NO